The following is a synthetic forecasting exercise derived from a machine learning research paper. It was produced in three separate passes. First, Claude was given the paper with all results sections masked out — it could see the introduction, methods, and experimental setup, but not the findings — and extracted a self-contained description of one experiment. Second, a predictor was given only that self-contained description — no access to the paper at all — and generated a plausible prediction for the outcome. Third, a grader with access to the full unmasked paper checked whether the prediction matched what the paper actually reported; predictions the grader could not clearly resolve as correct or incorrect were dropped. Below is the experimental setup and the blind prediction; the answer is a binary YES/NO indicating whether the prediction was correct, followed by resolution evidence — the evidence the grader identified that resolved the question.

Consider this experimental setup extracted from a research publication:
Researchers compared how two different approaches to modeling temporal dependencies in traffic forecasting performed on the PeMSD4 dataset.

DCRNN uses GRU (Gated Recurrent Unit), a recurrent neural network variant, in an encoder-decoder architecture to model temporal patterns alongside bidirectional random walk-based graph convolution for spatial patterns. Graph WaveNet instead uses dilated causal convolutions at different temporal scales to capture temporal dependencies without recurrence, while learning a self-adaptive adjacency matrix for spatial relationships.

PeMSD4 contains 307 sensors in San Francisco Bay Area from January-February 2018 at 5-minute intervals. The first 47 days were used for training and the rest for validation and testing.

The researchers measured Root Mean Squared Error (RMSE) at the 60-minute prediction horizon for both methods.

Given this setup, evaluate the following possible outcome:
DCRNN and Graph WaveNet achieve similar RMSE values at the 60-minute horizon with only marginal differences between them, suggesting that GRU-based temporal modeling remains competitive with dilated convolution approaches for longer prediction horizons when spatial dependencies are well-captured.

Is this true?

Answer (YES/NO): NO